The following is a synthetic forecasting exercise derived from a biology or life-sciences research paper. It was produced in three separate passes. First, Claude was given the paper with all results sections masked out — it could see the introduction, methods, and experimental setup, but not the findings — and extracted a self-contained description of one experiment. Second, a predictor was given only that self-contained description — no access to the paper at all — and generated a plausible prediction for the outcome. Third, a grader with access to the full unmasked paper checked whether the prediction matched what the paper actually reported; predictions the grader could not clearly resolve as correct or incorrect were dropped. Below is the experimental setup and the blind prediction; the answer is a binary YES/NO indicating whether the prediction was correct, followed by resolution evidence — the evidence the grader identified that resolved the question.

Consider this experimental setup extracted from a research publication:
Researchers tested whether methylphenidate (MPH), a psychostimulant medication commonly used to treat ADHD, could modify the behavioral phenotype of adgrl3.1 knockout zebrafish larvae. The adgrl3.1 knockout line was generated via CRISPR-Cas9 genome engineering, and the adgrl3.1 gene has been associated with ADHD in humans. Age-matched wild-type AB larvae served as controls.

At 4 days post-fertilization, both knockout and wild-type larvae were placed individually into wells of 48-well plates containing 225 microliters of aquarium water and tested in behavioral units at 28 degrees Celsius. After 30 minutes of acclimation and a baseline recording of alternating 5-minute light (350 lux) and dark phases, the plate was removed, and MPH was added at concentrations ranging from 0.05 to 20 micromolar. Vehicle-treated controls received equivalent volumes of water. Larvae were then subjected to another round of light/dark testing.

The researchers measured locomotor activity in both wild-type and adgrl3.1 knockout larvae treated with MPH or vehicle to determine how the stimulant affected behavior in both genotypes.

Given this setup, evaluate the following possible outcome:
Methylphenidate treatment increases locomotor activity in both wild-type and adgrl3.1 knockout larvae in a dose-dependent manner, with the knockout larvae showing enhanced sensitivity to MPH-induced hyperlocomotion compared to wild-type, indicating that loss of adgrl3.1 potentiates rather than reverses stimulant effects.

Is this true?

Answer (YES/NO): NO